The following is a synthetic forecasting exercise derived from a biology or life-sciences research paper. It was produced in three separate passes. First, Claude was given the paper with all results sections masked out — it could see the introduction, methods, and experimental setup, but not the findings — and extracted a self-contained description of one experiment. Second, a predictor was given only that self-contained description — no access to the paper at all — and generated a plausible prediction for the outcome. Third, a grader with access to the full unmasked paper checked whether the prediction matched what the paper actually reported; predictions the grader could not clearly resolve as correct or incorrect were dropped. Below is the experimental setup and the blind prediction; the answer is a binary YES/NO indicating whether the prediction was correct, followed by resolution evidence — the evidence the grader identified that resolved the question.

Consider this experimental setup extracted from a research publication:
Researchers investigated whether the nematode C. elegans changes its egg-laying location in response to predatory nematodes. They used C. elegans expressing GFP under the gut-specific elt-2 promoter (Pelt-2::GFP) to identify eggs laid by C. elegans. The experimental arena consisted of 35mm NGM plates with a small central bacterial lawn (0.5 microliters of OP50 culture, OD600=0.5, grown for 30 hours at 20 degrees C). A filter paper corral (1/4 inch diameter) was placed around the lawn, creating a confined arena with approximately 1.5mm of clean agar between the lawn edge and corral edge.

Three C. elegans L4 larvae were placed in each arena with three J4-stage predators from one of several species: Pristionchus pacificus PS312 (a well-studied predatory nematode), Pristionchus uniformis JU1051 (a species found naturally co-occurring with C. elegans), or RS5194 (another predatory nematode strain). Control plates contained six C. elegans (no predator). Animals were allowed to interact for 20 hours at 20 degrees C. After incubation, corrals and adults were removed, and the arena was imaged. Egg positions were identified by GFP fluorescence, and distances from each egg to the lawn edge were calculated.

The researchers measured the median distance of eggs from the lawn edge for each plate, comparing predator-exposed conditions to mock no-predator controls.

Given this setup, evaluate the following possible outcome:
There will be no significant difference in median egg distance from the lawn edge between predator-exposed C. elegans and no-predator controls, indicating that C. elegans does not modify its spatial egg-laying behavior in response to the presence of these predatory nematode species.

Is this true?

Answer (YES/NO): NO